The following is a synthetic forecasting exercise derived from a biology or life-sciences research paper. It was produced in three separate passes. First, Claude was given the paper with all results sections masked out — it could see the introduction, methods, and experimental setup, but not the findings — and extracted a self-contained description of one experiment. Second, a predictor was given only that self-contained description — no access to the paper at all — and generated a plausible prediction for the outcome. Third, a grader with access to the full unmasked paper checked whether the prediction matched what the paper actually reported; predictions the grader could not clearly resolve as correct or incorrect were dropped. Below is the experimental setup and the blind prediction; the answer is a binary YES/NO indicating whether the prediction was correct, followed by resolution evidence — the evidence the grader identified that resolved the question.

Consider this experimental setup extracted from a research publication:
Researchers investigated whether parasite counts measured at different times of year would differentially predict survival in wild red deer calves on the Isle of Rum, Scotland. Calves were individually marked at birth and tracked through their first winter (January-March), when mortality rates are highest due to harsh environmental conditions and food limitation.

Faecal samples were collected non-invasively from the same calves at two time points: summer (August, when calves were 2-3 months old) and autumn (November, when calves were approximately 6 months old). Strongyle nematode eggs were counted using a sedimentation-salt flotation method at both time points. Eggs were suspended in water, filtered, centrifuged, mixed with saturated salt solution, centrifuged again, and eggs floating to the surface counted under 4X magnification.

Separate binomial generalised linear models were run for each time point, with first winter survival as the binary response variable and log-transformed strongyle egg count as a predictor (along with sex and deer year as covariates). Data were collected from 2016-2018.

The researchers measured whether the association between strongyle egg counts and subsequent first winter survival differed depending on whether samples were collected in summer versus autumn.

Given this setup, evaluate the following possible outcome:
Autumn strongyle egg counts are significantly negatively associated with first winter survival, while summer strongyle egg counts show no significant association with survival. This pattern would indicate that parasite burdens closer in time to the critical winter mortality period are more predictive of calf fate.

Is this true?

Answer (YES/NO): NO